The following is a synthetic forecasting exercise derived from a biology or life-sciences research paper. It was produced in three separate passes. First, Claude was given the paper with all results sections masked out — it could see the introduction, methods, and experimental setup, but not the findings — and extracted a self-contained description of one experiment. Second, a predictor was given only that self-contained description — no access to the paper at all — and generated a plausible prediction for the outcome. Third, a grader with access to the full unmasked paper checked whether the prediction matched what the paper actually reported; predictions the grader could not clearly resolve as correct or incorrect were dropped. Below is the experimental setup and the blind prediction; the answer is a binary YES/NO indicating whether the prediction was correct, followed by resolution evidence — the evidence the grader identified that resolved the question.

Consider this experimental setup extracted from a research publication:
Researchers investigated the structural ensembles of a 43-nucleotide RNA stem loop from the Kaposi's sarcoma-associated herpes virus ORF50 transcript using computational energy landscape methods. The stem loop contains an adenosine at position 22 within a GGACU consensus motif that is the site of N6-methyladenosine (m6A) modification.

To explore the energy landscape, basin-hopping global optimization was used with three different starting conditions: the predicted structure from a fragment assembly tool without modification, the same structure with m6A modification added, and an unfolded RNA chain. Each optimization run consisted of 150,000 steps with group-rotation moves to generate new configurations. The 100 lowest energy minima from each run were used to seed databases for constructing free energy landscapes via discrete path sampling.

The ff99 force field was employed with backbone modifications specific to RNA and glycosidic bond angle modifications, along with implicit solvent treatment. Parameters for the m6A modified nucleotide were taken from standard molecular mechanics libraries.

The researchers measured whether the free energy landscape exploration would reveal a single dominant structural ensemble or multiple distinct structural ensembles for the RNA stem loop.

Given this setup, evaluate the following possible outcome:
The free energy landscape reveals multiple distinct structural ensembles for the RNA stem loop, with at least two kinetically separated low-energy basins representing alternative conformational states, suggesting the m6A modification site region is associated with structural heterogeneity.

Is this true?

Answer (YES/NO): YES